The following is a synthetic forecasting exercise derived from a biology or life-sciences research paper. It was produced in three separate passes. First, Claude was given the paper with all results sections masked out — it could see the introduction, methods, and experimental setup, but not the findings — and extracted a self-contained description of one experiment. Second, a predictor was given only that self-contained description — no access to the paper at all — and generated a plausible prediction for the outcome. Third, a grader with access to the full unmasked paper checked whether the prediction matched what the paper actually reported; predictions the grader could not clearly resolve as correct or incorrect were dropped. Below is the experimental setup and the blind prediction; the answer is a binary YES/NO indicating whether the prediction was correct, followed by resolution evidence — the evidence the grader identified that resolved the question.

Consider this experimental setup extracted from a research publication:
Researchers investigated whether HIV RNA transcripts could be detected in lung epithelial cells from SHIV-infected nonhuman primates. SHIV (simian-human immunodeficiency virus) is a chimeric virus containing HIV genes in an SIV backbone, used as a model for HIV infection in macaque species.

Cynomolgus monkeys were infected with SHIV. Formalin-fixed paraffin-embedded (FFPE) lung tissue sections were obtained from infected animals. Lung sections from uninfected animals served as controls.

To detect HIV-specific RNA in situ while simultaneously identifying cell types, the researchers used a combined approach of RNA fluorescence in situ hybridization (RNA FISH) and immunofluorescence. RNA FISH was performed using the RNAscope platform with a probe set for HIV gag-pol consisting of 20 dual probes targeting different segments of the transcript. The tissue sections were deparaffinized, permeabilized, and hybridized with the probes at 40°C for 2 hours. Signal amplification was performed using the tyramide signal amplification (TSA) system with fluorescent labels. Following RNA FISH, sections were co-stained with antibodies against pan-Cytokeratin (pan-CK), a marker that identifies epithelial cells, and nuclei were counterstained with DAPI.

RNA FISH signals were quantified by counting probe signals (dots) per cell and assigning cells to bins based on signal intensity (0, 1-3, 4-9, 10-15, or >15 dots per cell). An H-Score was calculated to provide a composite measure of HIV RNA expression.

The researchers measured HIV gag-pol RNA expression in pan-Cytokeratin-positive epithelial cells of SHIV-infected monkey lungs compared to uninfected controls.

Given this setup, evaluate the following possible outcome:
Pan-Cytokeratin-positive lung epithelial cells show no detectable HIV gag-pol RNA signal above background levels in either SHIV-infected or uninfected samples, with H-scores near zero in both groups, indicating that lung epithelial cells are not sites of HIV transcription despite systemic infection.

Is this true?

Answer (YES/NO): NO